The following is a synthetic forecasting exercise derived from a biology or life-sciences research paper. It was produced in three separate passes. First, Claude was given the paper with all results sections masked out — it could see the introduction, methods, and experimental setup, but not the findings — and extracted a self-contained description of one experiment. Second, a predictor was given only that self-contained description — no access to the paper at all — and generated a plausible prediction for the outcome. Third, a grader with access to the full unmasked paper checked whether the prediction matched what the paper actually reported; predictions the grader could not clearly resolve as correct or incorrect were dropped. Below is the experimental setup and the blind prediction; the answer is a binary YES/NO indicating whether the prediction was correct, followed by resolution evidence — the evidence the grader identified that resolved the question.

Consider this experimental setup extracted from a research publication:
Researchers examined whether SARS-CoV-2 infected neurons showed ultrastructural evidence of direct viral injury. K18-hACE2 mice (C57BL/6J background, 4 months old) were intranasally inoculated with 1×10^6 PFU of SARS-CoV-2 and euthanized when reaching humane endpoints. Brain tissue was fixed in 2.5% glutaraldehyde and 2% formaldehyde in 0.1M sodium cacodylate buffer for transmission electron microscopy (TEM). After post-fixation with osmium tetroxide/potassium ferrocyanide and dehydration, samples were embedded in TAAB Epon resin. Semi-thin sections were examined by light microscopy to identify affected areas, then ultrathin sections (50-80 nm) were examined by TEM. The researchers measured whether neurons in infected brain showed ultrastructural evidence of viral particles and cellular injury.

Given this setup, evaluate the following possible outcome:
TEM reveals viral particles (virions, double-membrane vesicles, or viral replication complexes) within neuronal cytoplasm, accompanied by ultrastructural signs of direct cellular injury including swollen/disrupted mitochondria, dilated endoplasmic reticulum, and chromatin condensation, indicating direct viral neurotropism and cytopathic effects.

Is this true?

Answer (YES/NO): YES